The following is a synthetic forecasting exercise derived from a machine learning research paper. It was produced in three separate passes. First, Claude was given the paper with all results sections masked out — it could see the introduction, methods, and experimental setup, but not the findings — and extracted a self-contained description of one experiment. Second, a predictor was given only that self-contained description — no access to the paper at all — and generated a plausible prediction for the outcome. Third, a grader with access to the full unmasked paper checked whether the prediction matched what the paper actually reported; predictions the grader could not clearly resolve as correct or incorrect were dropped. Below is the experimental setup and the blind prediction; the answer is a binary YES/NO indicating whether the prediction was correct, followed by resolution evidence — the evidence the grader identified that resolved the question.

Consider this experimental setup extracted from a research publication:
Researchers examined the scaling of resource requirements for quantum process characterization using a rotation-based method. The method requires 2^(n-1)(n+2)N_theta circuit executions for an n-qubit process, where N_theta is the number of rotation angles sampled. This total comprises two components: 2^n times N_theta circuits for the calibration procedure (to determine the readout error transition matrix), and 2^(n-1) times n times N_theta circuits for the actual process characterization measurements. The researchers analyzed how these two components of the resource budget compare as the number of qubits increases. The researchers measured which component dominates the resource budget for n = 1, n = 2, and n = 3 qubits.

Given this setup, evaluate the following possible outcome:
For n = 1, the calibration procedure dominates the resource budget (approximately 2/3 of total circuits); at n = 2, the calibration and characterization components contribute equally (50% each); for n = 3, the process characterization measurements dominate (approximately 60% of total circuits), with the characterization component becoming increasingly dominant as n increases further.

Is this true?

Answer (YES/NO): YES